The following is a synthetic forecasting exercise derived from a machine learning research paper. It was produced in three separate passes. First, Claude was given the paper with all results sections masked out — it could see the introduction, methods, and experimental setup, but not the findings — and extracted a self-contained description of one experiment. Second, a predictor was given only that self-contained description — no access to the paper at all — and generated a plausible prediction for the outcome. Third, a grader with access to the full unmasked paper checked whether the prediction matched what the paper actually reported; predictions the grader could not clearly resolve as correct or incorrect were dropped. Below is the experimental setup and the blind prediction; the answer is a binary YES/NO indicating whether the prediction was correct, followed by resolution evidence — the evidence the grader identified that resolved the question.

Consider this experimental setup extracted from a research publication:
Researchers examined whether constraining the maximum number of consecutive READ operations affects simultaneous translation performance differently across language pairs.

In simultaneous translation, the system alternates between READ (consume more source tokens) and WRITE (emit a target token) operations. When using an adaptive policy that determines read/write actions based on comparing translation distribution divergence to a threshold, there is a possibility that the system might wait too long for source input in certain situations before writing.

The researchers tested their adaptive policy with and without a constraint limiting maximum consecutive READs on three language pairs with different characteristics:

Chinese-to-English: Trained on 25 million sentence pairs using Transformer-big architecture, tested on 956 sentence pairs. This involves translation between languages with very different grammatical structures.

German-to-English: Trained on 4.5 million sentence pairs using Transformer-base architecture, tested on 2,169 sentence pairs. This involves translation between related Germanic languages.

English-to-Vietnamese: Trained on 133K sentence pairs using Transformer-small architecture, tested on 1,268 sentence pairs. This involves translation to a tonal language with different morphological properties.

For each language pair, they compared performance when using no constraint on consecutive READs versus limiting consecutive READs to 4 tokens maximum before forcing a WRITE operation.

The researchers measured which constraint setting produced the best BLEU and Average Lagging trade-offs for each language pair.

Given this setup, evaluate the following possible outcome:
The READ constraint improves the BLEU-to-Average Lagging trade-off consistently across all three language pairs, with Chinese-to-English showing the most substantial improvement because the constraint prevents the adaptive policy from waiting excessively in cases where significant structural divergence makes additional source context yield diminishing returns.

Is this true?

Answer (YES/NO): NO